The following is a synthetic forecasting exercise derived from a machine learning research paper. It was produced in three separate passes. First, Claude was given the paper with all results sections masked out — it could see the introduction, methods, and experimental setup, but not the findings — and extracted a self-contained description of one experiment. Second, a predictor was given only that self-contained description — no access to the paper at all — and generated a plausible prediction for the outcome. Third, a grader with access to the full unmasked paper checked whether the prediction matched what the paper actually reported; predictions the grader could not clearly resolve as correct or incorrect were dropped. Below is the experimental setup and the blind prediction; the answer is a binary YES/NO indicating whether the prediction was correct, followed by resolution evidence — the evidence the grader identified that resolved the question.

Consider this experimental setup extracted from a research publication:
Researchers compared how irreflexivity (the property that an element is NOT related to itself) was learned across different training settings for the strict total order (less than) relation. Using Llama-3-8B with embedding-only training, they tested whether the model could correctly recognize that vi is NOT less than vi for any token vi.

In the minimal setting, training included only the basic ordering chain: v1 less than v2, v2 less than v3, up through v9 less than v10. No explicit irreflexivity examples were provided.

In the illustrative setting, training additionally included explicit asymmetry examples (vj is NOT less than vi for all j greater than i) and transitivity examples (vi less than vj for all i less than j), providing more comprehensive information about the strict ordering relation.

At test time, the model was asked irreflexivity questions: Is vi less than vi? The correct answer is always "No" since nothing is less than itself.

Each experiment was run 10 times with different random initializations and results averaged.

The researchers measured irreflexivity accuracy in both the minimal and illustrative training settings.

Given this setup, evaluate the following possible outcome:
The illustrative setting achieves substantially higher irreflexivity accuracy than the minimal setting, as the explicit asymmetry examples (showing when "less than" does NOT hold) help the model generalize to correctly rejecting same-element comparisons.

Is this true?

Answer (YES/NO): YES